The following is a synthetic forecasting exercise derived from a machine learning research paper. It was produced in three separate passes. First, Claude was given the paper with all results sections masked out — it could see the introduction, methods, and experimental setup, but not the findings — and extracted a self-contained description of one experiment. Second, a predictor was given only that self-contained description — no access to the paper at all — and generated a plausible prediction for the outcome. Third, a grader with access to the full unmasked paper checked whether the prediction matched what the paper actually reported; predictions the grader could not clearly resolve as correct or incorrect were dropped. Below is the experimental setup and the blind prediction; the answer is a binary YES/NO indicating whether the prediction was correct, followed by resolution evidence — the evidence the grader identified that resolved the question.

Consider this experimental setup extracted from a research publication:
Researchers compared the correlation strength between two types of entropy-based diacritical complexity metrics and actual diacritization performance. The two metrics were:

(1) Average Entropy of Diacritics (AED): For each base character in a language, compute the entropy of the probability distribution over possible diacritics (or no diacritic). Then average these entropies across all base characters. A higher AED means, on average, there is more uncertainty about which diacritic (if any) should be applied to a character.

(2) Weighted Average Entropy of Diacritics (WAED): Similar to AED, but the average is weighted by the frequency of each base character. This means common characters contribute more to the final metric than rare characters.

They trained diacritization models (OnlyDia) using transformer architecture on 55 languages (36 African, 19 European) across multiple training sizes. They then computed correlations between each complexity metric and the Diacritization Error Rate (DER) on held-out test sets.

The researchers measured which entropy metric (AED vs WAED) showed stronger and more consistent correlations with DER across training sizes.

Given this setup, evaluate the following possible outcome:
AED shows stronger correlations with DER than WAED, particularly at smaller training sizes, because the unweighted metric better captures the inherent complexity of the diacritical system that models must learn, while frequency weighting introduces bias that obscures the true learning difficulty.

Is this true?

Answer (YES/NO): NO